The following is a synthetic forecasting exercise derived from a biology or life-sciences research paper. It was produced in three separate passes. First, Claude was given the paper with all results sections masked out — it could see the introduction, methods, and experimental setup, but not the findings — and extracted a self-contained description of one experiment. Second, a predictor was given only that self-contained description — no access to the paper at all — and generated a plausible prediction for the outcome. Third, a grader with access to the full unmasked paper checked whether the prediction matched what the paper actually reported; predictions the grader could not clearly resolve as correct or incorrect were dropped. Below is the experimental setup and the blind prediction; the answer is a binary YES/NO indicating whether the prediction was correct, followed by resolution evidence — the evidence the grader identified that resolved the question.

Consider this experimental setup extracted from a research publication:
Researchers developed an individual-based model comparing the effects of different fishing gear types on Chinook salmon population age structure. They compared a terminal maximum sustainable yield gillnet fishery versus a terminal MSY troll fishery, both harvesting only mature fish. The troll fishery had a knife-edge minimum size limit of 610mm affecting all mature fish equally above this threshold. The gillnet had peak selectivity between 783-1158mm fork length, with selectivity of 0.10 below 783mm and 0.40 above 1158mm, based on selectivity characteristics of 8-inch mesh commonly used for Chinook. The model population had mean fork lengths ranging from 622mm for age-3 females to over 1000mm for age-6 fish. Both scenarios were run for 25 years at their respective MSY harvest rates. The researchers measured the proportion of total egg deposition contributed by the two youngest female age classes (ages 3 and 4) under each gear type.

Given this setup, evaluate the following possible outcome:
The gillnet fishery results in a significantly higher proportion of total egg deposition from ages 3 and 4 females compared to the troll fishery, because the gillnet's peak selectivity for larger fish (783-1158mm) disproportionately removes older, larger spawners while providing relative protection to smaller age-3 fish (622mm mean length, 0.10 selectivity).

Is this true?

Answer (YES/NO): YES